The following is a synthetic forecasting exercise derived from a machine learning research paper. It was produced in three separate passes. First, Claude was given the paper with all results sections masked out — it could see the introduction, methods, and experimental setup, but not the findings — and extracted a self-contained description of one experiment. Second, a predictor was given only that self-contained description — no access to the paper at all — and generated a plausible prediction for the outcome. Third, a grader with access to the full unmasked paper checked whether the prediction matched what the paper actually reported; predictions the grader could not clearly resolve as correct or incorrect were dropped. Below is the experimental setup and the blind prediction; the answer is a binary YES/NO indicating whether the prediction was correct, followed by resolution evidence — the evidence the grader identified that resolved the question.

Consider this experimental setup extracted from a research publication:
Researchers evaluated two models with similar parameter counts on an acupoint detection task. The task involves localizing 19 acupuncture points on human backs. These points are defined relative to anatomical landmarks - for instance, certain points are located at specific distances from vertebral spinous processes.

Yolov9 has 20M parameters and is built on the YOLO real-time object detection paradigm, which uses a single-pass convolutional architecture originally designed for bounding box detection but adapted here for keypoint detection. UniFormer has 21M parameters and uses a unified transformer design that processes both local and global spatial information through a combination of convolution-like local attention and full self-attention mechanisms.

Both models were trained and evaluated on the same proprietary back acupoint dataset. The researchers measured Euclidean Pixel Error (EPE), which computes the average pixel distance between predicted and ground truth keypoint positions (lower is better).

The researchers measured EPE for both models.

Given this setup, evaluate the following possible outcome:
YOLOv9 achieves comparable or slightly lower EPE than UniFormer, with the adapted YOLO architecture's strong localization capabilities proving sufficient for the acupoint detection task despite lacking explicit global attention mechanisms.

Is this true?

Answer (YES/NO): NO